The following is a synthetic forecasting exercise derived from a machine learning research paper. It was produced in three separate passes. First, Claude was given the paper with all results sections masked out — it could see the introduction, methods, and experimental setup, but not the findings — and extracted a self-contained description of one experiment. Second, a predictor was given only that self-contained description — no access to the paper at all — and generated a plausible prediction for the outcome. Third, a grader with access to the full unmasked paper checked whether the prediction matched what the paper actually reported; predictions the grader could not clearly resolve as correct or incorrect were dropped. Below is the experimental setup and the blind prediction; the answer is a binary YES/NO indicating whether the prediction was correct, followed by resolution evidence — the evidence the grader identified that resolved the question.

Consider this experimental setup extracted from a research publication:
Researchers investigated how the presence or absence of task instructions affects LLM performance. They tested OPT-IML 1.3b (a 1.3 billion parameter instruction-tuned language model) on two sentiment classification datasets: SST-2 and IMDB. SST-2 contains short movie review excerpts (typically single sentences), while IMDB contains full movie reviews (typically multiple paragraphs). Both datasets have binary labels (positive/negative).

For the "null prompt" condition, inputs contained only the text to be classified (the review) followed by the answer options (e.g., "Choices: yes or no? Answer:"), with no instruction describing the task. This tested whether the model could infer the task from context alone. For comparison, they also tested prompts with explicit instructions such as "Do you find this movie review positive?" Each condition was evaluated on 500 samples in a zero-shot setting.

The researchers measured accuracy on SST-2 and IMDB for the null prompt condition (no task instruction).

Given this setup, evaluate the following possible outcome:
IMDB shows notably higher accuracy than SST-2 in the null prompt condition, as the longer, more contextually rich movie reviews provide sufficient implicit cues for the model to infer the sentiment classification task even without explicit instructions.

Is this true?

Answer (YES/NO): YES